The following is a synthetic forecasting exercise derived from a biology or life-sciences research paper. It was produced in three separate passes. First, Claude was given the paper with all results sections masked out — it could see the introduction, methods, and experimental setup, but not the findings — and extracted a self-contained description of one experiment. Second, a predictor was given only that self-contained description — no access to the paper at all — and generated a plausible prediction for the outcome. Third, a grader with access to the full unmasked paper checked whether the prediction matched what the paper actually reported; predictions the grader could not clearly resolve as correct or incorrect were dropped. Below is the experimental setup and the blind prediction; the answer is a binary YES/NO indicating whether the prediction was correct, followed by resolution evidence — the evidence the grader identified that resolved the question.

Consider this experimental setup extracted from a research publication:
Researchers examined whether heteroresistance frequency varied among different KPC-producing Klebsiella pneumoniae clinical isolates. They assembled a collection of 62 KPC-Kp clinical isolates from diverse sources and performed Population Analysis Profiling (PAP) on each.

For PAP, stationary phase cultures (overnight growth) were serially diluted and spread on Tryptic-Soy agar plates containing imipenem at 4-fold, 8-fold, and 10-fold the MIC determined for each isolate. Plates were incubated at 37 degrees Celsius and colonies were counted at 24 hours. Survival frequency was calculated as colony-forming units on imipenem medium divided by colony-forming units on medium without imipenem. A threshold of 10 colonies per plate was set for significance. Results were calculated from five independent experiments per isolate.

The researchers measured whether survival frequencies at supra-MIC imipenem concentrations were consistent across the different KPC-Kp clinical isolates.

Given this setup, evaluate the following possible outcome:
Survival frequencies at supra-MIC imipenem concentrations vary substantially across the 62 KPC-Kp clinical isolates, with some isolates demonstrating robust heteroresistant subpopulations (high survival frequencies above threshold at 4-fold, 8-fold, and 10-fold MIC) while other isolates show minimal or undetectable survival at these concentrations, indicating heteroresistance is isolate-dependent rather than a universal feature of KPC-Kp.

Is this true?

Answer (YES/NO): NO